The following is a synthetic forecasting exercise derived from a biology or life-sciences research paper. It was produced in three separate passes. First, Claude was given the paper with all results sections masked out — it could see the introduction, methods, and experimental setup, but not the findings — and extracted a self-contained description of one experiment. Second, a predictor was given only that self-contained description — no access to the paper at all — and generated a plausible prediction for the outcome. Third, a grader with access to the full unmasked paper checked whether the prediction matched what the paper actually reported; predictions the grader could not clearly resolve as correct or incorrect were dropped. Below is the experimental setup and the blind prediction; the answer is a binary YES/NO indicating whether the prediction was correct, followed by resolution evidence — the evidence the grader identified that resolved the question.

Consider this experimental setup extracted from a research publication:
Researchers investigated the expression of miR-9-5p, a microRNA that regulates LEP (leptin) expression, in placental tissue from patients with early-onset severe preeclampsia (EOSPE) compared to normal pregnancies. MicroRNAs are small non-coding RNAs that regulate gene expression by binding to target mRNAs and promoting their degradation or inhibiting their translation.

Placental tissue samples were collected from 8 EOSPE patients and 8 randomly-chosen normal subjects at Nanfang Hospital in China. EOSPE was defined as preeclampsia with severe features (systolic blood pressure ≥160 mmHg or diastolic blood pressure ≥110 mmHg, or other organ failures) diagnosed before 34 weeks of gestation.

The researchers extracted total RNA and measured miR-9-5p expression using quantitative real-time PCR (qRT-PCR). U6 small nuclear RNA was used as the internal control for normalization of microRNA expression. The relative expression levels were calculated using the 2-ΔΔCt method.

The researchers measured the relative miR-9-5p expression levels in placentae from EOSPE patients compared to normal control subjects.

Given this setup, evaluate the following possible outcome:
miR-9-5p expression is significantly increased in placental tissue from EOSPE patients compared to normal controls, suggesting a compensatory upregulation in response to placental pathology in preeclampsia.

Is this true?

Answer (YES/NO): NO